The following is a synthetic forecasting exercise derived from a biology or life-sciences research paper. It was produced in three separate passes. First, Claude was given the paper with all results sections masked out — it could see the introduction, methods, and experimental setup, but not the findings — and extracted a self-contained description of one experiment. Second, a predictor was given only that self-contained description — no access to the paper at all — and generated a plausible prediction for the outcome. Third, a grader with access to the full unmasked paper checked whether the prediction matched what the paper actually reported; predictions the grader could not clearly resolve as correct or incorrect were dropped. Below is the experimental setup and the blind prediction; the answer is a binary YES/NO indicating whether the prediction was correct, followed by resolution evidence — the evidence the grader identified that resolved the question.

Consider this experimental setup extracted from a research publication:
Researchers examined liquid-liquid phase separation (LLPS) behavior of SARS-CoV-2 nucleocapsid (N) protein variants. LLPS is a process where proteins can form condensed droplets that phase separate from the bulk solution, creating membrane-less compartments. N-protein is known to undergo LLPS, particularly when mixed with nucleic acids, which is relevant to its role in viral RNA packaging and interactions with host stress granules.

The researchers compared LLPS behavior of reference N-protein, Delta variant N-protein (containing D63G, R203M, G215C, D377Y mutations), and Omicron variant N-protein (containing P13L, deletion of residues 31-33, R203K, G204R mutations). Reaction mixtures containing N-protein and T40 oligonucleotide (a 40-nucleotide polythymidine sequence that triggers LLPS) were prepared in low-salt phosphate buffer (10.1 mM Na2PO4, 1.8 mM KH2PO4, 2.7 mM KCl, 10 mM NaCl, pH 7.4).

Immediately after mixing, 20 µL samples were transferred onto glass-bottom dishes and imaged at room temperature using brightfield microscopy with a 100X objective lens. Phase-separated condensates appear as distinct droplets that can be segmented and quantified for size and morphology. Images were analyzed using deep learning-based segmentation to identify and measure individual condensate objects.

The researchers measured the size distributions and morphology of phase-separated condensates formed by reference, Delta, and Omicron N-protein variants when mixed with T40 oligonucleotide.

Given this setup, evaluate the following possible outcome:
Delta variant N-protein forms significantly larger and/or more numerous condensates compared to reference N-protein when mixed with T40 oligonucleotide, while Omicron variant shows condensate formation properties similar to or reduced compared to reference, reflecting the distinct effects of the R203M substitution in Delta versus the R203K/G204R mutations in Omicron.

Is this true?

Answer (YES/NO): NO